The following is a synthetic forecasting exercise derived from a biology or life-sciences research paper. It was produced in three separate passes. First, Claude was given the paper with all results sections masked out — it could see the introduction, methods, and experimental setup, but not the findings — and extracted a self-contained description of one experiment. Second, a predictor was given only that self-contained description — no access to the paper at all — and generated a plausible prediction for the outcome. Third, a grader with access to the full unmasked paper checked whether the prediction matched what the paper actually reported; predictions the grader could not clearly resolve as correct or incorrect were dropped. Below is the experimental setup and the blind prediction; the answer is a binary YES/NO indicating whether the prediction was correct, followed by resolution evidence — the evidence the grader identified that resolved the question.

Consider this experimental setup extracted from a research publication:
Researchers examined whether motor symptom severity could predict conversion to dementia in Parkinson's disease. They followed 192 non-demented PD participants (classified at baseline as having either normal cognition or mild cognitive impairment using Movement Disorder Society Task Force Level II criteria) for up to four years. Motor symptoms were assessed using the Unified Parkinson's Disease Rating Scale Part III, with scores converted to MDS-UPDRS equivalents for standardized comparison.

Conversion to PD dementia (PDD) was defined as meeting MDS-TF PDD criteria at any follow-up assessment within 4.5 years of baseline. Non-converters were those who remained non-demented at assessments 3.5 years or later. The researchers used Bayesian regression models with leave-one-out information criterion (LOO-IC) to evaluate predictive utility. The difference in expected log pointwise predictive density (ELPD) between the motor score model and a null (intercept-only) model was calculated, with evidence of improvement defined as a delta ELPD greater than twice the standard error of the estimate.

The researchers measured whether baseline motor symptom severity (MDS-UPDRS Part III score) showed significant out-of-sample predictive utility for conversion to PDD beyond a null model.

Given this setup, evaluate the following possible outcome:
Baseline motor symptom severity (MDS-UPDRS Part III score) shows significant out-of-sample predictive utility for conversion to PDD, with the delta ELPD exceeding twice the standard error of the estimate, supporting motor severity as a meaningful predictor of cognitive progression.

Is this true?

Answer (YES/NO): NO